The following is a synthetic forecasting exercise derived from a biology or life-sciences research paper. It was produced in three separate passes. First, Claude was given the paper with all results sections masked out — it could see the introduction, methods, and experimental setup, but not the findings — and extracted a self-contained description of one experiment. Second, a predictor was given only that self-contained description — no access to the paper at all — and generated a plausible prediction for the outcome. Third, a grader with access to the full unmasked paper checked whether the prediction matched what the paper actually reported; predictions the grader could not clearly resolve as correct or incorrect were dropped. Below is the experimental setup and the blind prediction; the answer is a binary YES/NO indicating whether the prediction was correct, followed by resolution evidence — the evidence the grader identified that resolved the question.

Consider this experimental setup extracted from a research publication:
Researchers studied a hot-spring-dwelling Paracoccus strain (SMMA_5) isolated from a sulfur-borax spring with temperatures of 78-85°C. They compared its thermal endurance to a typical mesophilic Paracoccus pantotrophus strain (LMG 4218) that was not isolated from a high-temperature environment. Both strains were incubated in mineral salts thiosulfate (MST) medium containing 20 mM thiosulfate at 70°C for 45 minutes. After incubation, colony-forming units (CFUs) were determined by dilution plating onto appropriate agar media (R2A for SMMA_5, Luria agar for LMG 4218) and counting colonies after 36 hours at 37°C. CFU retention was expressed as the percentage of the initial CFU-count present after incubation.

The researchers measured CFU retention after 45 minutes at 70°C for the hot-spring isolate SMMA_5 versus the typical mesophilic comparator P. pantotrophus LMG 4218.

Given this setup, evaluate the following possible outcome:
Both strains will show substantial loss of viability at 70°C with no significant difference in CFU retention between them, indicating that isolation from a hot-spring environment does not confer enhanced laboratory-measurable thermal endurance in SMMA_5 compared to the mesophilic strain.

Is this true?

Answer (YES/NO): NO